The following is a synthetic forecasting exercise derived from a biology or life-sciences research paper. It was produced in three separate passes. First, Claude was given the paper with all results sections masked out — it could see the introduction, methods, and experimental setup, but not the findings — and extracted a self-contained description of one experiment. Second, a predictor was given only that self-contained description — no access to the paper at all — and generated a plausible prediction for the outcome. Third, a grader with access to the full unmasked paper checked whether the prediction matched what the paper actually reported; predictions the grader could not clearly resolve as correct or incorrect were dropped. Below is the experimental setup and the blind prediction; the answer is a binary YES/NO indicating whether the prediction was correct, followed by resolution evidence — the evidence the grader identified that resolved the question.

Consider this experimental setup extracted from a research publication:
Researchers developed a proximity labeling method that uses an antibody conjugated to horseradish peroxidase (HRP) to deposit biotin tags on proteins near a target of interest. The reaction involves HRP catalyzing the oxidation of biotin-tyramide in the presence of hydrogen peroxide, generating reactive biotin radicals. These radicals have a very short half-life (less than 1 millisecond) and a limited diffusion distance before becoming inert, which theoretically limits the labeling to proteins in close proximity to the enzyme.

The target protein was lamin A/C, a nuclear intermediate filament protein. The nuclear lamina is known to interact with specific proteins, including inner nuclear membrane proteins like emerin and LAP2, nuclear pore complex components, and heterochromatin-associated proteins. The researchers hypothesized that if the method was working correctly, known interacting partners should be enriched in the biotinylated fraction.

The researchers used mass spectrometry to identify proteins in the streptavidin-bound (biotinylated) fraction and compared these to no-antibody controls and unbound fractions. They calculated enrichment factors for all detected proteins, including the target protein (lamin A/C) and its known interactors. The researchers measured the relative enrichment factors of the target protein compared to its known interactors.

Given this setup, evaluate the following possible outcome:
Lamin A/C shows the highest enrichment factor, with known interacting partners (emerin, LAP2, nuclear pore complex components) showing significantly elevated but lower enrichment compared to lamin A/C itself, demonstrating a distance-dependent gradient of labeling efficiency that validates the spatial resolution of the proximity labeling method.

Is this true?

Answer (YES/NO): NO